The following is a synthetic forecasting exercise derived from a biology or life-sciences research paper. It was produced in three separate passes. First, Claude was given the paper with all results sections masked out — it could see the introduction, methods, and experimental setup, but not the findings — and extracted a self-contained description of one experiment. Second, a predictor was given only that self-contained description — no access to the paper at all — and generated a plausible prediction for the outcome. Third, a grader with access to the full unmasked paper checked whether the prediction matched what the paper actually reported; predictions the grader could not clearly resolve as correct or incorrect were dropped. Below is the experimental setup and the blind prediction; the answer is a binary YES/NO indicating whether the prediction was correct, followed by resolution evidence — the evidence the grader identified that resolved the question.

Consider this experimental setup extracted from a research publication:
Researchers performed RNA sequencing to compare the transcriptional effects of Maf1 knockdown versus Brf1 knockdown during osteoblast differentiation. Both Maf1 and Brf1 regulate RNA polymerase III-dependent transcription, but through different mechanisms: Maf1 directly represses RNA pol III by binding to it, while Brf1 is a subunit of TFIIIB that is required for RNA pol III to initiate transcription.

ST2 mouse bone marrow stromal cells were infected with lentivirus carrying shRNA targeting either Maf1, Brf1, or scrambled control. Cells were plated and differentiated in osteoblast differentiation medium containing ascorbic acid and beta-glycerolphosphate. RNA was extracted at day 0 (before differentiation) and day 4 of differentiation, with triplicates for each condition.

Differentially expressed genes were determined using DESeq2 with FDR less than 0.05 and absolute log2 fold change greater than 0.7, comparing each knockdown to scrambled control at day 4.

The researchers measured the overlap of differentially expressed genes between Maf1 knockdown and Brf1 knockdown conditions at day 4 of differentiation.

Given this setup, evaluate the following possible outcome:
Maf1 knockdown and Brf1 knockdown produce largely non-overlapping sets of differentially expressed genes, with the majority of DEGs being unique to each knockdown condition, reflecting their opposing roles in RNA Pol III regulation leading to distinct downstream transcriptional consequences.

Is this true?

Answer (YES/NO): YES